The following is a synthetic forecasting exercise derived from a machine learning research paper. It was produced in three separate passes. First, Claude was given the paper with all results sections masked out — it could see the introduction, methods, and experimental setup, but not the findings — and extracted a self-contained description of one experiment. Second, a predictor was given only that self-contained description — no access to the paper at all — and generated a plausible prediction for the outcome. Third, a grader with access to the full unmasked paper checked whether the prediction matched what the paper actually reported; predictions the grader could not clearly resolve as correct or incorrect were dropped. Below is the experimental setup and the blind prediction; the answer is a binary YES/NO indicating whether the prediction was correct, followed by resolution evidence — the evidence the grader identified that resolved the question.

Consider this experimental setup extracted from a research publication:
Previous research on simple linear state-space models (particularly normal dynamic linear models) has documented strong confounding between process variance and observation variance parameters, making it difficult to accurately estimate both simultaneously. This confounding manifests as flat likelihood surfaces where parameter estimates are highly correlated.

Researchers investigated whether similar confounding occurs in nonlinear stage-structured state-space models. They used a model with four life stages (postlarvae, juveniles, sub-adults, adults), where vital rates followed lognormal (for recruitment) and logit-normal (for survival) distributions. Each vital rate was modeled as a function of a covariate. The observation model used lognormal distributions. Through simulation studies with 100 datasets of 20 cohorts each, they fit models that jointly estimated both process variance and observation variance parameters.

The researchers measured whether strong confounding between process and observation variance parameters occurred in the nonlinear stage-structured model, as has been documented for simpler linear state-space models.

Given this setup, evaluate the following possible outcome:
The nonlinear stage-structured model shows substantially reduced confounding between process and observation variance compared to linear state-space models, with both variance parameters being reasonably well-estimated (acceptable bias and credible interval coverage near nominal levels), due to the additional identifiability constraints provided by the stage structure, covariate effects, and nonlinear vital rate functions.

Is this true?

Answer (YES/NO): NO